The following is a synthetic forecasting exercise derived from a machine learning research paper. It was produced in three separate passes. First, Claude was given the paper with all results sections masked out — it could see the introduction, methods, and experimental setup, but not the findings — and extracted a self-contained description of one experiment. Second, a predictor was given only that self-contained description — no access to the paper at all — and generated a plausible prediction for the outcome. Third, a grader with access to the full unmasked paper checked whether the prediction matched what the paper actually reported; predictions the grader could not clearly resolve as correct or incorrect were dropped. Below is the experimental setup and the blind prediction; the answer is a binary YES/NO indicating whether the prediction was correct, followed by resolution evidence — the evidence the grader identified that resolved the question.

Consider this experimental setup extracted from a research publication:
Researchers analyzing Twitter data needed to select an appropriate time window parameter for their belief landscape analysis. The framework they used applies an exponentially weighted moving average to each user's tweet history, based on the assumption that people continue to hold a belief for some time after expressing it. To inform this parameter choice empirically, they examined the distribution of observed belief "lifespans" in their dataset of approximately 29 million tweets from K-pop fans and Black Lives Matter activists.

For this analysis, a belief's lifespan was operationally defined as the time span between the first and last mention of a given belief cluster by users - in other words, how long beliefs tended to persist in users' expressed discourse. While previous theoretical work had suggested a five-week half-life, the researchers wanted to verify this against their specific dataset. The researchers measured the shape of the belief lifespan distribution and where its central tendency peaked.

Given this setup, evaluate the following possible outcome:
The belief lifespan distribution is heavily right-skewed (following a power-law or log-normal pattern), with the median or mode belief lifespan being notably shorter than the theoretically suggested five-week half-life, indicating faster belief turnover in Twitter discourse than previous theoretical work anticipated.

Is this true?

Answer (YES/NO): NO